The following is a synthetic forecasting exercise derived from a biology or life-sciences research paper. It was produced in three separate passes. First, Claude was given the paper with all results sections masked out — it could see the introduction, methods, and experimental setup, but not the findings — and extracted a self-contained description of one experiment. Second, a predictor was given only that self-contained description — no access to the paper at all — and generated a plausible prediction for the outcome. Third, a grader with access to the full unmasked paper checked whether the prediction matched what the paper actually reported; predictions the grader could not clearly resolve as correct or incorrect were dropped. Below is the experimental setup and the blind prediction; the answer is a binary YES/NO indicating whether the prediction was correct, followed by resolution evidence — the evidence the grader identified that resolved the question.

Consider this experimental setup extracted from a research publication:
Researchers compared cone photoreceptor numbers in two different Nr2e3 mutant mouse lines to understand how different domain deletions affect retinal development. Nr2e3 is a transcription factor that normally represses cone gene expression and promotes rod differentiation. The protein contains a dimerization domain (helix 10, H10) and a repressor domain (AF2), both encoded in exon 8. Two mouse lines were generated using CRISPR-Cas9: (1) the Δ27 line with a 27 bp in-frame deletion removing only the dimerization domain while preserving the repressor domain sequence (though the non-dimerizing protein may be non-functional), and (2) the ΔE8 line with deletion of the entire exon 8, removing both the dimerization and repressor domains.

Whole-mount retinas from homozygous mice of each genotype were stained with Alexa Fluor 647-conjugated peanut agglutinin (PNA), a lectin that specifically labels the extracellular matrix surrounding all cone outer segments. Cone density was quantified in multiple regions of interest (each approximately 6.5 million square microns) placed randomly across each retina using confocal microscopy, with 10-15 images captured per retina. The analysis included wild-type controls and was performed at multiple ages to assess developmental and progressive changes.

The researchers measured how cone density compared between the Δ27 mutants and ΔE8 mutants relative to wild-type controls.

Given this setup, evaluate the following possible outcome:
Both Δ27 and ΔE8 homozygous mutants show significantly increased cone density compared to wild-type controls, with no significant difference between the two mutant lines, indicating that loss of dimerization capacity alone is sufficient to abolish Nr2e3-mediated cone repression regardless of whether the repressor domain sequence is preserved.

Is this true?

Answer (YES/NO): NO